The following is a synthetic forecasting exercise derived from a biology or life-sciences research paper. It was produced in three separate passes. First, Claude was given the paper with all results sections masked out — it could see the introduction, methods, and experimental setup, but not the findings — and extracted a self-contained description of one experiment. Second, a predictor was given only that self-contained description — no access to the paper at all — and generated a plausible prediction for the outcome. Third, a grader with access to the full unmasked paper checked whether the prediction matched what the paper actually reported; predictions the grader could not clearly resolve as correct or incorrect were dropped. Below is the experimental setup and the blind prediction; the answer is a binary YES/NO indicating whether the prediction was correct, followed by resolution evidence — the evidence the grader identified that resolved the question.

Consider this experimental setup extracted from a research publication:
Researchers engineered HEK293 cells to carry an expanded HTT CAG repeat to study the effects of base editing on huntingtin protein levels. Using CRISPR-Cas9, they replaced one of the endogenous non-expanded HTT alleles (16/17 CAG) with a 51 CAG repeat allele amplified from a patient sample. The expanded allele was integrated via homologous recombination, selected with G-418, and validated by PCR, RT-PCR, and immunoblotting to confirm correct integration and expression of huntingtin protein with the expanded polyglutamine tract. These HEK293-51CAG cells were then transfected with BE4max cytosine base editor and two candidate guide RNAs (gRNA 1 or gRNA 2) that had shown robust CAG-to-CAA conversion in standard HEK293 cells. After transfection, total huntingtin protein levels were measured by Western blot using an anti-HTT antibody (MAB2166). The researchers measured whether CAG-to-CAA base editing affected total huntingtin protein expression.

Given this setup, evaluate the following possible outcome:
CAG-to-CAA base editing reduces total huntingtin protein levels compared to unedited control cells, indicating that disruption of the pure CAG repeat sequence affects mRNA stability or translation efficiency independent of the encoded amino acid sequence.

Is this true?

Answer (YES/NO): NO